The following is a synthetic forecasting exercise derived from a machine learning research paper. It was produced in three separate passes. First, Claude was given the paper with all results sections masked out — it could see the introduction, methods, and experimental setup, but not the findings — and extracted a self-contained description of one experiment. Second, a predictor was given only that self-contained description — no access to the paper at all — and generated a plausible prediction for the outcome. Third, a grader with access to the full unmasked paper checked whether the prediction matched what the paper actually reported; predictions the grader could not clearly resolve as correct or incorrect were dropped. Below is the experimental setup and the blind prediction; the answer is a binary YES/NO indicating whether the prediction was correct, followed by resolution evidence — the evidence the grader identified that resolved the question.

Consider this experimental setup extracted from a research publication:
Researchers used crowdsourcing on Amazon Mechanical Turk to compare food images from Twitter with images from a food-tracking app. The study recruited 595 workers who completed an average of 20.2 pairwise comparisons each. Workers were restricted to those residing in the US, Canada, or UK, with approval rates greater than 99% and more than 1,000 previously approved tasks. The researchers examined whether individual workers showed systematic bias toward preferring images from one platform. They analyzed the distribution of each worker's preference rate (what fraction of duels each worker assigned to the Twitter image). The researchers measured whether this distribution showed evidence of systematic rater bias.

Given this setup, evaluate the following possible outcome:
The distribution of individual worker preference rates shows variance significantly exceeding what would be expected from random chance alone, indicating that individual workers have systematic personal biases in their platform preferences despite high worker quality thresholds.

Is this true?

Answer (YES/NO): NO